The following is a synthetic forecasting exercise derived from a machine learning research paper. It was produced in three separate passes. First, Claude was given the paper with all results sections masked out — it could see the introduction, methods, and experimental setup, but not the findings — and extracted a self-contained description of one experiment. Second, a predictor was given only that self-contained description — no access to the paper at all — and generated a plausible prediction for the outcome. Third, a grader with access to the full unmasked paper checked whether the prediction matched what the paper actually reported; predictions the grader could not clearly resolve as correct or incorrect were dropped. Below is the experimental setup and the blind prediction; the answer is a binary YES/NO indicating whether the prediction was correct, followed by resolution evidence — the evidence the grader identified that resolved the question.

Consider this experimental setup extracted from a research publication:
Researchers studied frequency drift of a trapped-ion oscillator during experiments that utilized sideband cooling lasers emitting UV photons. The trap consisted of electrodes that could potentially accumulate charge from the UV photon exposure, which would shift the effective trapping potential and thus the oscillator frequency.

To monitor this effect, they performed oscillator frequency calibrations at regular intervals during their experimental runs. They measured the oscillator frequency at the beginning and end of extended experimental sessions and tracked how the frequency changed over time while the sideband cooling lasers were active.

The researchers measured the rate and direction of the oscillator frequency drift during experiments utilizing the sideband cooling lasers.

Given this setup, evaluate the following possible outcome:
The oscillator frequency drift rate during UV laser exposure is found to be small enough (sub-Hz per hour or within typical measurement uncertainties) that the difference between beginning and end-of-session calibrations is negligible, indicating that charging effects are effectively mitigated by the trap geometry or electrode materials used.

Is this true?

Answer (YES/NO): NO